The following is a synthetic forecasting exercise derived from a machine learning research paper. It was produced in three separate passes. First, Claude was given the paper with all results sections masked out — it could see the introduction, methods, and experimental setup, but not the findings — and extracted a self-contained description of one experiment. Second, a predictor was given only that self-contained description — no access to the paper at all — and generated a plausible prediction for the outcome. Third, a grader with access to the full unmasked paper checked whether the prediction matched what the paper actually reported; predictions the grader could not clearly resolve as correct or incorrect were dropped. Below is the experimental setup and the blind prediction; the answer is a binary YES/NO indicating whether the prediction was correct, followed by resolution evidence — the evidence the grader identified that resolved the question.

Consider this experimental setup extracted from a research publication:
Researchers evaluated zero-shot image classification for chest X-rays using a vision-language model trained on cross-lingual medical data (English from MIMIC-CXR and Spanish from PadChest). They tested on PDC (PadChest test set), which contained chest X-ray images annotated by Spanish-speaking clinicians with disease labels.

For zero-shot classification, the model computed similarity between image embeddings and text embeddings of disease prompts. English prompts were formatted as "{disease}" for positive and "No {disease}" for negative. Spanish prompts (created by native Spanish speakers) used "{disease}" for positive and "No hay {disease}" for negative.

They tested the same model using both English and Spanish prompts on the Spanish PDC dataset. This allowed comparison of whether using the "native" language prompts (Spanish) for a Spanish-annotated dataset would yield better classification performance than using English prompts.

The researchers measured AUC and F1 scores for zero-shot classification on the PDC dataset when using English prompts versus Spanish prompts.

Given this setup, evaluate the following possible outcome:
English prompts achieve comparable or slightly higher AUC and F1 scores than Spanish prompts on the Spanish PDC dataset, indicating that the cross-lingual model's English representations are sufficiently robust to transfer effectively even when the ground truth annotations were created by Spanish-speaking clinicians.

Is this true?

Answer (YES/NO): YES